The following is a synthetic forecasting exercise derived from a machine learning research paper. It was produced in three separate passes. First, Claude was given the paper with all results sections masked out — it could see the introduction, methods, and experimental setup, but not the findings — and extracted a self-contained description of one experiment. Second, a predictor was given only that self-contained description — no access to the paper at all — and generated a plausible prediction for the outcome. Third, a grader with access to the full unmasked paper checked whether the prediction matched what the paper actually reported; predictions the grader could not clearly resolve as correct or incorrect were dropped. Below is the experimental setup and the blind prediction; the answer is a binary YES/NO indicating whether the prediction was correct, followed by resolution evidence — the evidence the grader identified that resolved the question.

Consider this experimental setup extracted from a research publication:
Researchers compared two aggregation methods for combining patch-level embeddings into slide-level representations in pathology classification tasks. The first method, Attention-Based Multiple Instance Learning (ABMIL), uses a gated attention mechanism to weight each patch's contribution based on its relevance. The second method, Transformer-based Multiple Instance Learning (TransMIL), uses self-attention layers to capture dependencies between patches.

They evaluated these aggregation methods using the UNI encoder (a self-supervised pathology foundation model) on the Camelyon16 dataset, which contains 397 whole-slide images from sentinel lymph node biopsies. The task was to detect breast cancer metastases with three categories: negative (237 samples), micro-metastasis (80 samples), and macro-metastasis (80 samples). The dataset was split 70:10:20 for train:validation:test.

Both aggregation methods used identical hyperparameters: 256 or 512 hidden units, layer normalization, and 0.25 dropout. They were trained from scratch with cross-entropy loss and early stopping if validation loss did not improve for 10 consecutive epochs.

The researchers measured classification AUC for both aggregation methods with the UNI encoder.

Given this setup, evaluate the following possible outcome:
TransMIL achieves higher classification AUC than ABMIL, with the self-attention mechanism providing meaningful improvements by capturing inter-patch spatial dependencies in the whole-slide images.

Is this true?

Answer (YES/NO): NO